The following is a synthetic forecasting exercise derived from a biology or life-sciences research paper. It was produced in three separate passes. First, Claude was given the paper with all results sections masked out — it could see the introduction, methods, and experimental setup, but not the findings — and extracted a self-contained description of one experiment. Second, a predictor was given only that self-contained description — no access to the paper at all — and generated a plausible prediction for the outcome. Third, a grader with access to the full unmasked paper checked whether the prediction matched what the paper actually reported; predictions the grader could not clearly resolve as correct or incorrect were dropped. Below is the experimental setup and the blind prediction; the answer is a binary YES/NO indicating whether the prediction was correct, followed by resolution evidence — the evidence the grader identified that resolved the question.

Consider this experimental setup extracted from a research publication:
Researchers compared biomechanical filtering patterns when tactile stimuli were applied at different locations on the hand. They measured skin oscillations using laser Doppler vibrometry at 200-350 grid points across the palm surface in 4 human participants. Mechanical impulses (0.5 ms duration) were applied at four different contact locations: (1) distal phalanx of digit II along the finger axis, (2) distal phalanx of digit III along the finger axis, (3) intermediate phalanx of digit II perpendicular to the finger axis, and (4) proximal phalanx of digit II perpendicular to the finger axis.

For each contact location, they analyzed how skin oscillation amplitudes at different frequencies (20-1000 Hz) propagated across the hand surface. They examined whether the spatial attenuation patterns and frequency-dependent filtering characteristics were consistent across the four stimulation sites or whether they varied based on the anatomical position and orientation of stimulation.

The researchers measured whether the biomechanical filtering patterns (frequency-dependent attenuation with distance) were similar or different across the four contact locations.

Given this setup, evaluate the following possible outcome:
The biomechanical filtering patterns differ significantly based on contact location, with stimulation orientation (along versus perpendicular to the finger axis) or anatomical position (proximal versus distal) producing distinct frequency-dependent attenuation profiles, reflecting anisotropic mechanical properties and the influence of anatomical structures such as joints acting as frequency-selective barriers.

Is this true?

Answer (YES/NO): NO